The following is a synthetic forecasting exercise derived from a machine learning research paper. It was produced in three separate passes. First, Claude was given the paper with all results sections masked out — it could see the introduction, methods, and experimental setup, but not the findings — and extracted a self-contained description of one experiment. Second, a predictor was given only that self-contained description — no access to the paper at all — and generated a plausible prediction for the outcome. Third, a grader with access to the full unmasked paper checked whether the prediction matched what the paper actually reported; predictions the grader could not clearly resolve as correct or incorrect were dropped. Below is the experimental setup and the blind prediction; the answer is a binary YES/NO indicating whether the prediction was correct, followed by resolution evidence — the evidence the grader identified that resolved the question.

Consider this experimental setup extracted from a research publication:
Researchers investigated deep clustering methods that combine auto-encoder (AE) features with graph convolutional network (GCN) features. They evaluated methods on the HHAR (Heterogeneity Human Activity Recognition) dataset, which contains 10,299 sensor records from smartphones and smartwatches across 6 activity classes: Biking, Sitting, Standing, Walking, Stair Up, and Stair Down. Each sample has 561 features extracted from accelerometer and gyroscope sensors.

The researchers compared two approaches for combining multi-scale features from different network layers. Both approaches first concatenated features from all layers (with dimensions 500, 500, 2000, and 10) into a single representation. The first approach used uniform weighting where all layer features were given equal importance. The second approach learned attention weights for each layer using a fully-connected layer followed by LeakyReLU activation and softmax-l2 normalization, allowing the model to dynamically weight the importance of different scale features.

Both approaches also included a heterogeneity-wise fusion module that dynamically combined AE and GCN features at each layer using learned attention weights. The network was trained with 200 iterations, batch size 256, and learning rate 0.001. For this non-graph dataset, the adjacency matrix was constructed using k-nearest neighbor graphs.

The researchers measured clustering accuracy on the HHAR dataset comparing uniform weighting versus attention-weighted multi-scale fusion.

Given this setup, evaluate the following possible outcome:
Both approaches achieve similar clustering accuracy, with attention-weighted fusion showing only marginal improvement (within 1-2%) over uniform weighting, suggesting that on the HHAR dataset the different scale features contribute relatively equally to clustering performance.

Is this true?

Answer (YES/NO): NO